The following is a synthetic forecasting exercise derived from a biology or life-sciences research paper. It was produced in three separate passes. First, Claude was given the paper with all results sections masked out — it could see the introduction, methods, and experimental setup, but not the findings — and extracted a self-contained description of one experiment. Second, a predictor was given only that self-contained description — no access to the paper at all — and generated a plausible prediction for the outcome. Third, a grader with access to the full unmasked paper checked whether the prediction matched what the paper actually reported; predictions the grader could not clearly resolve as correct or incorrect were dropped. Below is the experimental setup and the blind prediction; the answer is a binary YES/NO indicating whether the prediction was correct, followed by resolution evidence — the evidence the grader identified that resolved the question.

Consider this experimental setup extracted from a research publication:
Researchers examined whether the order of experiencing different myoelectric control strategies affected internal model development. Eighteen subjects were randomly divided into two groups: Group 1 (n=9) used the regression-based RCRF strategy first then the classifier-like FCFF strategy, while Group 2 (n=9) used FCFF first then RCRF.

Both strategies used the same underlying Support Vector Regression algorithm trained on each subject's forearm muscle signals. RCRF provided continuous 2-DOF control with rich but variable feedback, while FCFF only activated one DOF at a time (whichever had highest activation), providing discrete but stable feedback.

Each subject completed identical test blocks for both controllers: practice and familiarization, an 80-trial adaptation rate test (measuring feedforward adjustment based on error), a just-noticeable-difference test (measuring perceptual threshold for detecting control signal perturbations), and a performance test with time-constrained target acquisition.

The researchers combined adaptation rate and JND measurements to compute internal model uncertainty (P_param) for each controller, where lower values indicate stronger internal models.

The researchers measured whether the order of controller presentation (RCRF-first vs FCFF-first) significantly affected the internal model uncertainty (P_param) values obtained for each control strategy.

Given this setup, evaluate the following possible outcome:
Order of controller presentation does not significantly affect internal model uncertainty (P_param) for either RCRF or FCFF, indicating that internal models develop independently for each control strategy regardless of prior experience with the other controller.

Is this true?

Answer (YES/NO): NO